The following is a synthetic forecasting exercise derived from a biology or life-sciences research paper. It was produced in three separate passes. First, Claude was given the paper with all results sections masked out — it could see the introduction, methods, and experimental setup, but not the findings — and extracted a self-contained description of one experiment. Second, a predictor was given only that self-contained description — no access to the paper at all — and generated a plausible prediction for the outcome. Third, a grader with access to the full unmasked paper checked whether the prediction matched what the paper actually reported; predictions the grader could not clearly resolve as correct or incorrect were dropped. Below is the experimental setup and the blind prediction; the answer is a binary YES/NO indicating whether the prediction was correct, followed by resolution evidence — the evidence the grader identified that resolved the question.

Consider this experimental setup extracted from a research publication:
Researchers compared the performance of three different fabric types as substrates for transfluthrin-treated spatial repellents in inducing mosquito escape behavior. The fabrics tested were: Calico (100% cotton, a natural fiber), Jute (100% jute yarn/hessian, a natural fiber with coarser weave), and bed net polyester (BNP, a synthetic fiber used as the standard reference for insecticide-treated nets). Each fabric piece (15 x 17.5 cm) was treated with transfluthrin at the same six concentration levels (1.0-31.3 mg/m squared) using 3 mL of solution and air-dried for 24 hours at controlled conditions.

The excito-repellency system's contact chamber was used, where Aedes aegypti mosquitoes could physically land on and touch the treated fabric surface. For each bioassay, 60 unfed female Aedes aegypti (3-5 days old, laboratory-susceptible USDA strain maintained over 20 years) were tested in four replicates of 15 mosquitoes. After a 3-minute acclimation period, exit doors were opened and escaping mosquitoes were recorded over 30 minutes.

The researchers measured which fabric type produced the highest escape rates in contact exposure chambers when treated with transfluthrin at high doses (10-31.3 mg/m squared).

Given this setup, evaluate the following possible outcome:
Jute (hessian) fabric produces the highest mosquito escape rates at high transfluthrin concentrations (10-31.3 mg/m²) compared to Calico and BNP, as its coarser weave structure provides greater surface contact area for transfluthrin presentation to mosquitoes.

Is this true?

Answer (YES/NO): NO